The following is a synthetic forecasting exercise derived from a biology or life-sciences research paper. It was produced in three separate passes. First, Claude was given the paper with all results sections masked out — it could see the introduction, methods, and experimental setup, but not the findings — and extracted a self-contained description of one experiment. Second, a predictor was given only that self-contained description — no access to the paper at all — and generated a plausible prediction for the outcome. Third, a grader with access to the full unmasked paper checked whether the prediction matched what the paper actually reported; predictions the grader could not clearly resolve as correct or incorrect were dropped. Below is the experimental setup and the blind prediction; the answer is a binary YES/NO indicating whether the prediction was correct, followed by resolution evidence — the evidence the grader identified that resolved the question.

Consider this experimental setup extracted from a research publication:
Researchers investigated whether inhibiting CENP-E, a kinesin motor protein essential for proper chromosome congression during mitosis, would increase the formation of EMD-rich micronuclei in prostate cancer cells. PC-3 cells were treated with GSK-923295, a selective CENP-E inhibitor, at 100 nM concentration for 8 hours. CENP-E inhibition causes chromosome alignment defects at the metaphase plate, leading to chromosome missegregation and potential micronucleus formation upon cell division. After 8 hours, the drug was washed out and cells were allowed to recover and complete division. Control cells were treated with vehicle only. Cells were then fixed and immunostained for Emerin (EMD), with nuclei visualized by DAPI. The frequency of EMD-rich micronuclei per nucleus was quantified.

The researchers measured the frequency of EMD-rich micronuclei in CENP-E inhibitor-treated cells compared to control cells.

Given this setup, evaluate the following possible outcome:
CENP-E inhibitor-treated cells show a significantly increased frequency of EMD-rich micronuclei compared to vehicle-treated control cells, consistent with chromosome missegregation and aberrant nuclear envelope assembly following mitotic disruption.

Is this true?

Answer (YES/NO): NO